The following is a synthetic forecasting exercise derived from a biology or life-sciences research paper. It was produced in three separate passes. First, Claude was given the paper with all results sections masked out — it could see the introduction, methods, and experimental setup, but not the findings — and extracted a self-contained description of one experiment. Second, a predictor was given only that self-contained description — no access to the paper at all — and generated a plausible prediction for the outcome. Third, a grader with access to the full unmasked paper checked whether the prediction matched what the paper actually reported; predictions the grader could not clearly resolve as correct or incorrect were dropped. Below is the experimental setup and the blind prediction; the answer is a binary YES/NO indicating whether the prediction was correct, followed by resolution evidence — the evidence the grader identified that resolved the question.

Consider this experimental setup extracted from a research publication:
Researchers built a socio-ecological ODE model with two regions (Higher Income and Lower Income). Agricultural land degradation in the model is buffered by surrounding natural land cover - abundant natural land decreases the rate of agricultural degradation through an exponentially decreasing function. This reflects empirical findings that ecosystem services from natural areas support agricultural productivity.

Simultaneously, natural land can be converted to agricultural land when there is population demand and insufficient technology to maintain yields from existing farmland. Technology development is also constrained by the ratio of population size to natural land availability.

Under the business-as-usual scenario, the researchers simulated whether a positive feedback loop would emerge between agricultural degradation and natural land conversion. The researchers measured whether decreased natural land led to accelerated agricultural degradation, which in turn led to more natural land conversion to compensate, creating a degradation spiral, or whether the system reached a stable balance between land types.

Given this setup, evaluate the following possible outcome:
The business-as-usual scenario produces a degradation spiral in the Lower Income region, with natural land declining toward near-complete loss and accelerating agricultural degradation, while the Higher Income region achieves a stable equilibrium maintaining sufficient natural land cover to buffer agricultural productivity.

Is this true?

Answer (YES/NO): NO